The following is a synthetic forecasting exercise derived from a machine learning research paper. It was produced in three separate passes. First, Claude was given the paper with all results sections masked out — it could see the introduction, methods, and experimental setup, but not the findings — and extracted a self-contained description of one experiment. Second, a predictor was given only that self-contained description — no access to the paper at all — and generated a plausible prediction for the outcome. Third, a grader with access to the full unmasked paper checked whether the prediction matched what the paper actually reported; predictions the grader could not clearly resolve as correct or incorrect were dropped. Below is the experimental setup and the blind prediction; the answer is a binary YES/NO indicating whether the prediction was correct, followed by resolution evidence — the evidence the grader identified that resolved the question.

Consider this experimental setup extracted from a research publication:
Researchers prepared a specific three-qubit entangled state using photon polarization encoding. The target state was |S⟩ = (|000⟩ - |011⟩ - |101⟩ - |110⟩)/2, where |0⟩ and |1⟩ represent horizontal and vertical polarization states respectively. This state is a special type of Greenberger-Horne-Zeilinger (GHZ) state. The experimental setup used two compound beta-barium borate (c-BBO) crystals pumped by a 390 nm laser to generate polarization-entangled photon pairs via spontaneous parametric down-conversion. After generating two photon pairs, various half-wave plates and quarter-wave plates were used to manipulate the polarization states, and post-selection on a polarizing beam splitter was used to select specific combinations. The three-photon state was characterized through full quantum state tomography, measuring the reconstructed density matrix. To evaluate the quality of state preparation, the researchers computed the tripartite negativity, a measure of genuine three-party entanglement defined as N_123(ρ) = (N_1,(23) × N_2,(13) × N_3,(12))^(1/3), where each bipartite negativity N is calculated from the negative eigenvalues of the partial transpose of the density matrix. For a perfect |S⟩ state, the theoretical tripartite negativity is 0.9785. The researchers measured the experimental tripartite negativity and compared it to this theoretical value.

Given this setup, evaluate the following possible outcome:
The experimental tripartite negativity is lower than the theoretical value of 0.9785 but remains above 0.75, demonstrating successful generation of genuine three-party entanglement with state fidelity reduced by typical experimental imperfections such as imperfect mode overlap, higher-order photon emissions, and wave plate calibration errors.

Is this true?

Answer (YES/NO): YES